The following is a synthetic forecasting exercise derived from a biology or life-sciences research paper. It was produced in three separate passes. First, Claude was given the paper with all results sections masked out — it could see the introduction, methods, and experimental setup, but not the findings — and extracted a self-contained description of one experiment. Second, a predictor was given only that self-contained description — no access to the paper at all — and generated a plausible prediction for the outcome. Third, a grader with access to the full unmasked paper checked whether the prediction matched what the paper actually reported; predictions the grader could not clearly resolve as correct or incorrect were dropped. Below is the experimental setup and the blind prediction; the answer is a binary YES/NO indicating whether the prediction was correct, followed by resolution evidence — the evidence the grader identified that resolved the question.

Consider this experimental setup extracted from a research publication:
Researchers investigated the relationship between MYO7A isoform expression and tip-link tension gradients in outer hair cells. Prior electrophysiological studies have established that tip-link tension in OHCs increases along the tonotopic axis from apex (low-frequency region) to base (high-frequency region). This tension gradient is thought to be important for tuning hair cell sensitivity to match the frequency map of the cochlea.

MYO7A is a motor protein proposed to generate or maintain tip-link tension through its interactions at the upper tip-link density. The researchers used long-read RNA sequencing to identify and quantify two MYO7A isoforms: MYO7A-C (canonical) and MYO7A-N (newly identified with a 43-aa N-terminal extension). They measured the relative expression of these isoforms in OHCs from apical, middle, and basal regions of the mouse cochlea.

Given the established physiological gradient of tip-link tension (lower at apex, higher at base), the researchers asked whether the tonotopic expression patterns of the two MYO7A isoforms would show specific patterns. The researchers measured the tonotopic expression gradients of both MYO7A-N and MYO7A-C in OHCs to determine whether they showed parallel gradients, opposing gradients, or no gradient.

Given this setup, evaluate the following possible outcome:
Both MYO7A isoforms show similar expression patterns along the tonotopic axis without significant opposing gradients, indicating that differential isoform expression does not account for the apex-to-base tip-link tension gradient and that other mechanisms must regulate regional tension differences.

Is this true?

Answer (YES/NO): NO